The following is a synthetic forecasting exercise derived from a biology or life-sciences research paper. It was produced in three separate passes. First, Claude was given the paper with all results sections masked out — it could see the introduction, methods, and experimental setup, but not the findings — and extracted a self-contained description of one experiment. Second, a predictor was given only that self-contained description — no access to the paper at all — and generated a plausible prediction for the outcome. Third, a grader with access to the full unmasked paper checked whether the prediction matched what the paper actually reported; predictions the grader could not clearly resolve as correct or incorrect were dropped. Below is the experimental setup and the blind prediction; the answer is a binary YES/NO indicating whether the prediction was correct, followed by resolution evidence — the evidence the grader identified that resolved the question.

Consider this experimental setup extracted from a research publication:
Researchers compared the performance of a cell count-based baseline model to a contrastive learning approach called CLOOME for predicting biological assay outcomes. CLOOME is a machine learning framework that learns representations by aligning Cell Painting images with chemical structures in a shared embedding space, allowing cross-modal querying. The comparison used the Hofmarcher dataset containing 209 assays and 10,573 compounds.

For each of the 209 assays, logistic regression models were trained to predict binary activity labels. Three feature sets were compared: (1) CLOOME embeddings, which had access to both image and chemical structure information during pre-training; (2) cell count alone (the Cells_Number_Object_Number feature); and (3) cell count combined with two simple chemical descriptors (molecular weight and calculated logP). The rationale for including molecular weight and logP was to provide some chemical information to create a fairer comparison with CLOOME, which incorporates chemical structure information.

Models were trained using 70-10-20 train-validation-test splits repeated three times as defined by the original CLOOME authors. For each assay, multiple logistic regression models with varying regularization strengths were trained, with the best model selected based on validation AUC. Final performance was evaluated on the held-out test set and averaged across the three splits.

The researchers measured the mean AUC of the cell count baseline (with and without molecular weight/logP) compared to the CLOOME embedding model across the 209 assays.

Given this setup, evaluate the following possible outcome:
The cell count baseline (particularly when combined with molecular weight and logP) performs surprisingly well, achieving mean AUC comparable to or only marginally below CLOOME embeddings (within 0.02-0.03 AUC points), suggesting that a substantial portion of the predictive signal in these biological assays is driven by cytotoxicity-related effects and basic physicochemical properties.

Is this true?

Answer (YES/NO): YES